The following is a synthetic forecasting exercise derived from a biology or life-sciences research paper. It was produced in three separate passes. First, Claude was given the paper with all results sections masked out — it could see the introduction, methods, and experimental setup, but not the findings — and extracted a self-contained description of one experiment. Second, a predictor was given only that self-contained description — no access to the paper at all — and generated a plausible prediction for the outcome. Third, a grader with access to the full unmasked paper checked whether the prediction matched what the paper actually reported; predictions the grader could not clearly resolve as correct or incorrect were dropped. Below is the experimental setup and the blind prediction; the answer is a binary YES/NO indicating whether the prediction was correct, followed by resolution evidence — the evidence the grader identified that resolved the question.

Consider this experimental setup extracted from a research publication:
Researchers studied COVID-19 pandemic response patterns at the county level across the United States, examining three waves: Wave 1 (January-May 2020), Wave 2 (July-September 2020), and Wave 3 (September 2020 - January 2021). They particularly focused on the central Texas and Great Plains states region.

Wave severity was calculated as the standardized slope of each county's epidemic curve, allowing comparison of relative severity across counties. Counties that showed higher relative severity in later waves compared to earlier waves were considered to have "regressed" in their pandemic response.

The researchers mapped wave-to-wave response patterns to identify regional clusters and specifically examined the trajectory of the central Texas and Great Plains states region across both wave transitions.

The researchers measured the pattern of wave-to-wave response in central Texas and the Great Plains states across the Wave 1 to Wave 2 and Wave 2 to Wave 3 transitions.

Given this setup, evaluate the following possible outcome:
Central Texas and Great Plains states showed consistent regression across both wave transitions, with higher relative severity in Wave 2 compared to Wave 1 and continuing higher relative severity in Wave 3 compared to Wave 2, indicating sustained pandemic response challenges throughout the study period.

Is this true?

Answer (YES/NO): YES